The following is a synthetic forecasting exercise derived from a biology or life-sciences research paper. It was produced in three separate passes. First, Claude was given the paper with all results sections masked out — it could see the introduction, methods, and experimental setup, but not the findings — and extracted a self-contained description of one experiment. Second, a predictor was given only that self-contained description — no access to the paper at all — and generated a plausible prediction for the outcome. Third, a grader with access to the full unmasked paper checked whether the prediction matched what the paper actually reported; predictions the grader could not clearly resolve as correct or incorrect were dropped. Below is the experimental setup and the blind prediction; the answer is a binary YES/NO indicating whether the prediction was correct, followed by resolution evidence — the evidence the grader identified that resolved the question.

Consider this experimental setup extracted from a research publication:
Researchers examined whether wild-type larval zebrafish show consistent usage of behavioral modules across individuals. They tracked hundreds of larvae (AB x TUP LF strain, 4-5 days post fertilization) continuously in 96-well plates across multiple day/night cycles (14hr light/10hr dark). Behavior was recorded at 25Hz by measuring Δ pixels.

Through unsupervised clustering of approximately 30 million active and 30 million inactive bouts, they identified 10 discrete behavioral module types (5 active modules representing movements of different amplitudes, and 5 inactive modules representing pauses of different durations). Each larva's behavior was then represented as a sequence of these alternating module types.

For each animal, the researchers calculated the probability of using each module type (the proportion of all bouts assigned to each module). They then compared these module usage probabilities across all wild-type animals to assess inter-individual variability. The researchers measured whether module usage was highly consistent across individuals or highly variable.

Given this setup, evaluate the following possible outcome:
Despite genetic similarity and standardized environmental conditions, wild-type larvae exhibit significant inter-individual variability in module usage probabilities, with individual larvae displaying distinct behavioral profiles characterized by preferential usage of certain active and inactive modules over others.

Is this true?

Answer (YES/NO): NO